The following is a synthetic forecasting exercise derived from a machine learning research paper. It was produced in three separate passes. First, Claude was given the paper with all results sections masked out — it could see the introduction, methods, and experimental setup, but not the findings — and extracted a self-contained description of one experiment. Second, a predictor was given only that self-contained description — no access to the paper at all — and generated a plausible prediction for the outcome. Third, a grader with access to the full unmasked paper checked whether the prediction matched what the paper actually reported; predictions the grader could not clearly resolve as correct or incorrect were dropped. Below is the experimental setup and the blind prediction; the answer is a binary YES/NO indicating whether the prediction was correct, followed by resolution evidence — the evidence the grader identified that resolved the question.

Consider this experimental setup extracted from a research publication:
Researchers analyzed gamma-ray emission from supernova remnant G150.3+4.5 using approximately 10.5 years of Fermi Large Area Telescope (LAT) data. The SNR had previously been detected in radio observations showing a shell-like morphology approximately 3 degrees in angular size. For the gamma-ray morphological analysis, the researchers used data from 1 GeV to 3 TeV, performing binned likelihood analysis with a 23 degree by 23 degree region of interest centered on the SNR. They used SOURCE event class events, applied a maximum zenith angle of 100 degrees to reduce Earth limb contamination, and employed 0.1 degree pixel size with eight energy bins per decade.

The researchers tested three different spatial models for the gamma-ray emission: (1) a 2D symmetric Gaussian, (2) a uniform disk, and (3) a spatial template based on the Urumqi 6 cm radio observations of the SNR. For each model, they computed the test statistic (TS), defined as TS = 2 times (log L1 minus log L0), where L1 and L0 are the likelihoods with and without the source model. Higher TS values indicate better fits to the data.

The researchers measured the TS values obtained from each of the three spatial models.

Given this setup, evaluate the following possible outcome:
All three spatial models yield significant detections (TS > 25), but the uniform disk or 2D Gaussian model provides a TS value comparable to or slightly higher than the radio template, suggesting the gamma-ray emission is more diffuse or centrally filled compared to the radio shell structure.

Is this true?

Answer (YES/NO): NO